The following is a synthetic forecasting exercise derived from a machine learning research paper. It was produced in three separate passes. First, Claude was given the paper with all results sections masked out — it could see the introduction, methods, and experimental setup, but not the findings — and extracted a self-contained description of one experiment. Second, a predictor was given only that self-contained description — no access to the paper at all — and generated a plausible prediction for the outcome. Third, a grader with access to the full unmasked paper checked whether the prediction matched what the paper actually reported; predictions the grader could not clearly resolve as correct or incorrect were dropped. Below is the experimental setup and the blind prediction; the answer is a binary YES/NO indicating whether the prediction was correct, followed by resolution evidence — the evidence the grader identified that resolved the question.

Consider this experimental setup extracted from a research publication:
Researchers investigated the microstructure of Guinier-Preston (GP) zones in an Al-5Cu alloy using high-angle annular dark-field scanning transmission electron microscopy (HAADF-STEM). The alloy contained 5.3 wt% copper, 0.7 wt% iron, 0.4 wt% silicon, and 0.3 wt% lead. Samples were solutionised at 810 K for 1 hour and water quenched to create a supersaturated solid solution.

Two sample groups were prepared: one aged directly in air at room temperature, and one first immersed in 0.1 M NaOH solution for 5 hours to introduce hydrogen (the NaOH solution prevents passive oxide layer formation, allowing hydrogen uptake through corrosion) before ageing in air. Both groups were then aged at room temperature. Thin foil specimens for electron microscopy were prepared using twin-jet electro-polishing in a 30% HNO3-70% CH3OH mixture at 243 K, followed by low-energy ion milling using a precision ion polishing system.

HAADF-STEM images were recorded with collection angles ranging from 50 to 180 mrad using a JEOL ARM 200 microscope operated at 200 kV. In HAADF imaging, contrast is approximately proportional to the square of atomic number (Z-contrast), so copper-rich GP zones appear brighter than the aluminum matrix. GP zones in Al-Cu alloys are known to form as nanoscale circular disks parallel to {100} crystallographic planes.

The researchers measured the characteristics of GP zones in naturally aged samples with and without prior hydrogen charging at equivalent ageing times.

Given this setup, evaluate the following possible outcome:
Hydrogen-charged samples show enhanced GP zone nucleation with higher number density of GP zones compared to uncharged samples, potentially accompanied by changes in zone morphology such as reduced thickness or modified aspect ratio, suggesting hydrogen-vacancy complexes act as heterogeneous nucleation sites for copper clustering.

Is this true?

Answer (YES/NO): NO